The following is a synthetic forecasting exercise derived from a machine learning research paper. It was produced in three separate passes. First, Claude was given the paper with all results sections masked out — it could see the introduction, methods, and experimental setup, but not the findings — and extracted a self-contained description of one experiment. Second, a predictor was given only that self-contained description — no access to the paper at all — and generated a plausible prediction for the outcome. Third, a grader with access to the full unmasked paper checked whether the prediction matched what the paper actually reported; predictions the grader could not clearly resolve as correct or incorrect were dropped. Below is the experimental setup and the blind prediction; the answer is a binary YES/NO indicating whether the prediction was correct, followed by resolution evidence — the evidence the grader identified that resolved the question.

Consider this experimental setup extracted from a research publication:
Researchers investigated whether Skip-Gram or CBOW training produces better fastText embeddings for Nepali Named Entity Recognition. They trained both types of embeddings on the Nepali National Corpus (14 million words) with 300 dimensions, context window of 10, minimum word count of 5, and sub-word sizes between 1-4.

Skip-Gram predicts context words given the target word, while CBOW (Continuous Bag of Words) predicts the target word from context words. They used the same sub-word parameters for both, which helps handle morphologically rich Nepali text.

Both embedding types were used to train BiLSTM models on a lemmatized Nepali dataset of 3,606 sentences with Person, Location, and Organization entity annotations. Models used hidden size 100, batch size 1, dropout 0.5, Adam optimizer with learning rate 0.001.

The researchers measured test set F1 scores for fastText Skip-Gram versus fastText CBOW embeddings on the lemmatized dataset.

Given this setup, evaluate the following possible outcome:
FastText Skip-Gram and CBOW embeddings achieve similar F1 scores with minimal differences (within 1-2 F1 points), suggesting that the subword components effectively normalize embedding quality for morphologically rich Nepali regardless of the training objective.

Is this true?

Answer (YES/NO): NO